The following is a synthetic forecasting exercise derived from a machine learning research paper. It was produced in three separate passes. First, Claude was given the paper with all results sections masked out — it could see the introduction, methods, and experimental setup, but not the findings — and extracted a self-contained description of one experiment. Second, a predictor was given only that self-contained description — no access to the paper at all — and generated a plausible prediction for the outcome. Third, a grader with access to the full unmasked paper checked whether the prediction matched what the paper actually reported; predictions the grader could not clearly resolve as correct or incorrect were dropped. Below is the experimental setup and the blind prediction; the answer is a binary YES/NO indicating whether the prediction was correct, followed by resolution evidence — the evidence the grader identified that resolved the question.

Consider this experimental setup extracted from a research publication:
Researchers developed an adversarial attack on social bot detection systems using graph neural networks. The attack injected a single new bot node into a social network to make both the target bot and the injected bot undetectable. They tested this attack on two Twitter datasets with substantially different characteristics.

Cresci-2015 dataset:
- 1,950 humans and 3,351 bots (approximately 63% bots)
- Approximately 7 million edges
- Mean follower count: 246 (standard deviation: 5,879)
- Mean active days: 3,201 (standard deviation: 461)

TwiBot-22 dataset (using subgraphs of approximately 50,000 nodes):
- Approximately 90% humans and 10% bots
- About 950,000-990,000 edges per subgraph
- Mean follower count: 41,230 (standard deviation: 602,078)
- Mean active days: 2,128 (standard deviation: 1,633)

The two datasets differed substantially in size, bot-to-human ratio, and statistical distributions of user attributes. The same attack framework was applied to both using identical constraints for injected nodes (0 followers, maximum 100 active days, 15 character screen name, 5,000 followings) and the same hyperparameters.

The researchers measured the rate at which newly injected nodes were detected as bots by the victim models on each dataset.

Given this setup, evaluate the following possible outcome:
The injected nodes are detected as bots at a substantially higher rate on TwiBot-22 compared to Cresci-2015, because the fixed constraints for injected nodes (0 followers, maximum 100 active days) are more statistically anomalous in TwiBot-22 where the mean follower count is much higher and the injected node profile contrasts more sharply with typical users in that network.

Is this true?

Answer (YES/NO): YES